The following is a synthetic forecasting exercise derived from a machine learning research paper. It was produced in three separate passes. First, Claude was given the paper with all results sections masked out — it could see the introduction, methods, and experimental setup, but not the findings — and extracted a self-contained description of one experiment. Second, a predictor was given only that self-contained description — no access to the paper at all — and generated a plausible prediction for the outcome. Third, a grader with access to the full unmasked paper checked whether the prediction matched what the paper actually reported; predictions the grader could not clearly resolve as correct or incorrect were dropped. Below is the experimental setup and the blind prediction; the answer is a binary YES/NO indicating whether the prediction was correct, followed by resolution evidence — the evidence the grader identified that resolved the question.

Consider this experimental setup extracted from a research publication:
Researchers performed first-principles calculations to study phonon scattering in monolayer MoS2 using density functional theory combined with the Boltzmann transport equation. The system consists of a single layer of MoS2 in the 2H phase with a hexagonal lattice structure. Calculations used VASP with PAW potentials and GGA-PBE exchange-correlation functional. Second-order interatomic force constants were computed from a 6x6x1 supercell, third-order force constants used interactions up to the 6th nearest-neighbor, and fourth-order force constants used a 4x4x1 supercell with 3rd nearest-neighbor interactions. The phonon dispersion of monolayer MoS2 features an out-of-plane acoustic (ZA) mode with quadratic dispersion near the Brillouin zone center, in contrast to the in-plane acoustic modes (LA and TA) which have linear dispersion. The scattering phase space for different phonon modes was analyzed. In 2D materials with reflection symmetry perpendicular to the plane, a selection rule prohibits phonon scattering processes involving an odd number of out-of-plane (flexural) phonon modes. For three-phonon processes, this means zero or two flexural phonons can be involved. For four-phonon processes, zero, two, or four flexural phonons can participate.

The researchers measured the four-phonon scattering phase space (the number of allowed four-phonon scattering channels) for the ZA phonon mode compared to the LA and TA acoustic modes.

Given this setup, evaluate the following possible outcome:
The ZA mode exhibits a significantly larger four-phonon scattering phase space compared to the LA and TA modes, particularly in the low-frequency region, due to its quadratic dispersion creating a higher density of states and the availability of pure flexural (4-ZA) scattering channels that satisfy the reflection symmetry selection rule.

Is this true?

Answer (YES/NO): YES